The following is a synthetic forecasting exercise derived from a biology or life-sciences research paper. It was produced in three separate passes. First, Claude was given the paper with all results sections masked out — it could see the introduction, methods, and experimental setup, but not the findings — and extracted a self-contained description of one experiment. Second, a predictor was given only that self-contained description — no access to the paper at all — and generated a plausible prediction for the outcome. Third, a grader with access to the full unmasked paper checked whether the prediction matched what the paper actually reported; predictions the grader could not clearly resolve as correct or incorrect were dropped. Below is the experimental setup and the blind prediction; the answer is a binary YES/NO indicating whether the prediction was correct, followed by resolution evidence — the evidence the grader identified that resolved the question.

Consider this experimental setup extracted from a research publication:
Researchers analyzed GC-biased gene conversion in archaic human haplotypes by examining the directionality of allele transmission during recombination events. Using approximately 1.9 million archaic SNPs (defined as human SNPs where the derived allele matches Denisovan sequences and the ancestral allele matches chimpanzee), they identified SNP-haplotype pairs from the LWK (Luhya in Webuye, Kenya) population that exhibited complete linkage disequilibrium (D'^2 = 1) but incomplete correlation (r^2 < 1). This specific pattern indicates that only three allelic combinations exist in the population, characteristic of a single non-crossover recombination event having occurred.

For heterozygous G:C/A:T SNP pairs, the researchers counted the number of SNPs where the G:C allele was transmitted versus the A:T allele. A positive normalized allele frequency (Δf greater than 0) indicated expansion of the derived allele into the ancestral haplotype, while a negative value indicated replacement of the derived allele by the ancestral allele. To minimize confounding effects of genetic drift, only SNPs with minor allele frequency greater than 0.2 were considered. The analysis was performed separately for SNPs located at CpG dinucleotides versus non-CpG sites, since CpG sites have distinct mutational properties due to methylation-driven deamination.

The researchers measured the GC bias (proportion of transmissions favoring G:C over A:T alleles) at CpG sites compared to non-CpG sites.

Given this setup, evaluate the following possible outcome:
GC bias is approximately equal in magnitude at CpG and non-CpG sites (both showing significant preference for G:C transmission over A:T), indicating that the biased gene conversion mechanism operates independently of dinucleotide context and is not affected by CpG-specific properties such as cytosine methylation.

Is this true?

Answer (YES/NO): NO